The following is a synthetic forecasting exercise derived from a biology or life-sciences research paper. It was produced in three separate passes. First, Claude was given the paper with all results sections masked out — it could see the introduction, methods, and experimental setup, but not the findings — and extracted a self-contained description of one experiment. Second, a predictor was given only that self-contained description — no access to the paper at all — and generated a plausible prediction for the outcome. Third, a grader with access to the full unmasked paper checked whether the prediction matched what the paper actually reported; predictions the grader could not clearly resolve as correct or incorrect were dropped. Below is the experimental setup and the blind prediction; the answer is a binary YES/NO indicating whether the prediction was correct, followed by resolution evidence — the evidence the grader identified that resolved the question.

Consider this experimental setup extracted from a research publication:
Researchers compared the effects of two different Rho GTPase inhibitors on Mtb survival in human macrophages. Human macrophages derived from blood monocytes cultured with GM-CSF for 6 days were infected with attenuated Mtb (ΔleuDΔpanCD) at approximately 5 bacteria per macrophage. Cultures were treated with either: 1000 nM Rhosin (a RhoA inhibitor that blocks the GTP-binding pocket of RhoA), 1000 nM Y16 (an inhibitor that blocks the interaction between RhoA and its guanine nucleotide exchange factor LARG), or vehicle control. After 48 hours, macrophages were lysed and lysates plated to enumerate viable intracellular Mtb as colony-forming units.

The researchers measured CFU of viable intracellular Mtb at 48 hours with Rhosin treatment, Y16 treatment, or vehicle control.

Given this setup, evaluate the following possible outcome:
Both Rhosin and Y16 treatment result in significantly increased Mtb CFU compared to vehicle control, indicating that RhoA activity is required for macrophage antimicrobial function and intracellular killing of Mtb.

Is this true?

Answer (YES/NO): NO